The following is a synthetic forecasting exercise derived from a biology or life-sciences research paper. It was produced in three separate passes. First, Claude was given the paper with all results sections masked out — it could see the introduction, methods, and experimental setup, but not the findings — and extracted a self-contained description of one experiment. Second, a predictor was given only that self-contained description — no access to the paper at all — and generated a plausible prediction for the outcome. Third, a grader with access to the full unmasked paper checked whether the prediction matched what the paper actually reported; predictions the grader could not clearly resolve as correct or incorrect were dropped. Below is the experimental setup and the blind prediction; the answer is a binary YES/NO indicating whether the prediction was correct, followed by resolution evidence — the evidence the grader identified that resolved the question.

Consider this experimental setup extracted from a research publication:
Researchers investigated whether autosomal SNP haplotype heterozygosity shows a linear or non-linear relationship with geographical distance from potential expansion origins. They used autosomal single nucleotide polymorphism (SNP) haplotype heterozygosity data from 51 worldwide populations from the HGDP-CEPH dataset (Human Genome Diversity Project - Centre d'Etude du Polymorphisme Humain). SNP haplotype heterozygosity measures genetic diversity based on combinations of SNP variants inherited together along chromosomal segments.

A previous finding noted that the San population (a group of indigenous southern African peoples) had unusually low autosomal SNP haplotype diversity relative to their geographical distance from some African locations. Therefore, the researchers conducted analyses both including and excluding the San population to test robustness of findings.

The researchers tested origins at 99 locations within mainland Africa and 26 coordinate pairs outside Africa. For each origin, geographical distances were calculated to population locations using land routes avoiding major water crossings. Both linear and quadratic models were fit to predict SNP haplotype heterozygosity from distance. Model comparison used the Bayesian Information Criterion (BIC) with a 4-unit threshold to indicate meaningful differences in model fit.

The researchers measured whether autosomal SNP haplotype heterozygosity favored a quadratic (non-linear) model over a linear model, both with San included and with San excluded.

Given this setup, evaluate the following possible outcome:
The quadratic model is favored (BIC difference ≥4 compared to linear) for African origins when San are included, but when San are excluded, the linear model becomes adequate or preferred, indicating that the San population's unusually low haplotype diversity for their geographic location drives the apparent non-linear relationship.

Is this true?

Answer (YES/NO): NO